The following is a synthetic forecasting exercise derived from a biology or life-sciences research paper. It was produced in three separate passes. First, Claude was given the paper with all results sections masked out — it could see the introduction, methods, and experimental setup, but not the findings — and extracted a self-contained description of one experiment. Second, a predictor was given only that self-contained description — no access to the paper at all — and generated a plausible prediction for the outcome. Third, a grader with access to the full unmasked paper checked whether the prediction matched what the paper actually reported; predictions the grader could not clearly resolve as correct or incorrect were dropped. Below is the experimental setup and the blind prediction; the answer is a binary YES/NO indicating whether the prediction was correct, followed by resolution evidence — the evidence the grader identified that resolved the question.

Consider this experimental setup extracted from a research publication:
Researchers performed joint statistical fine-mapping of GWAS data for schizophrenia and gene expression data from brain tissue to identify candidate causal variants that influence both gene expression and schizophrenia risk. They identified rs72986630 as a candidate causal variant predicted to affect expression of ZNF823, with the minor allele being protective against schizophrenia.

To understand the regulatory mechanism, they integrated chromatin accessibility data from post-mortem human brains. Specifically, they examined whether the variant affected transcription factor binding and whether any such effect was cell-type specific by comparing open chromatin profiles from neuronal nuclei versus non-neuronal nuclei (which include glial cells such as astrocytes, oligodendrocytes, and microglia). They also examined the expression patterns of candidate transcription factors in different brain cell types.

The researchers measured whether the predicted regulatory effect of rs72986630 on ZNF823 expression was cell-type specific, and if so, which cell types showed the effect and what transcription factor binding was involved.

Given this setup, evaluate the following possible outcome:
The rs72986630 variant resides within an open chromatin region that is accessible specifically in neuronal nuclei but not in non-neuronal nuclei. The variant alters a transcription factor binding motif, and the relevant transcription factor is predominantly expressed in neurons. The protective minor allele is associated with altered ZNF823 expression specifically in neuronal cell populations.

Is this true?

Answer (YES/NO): NO